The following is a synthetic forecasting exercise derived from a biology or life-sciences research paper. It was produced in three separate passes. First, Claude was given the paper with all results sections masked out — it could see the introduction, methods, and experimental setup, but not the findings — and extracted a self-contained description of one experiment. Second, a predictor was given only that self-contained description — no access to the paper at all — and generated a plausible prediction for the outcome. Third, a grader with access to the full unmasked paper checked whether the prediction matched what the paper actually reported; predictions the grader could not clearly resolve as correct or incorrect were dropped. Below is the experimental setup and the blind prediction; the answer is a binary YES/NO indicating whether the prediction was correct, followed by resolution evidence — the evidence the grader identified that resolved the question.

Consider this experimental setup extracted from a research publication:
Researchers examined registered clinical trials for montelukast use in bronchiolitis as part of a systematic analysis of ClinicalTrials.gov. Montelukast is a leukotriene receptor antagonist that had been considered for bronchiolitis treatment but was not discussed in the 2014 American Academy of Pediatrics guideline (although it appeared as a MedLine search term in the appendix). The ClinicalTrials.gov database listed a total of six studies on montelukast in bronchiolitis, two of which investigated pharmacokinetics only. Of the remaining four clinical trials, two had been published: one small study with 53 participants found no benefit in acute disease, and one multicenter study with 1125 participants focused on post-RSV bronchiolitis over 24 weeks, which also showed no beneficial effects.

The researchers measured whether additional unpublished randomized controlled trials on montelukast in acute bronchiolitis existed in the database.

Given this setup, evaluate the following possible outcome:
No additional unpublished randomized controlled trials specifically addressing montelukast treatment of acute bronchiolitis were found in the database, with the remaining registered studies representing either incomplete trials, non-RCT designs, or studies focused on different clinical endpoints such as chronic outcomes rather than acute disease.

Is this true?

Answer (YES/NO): NO